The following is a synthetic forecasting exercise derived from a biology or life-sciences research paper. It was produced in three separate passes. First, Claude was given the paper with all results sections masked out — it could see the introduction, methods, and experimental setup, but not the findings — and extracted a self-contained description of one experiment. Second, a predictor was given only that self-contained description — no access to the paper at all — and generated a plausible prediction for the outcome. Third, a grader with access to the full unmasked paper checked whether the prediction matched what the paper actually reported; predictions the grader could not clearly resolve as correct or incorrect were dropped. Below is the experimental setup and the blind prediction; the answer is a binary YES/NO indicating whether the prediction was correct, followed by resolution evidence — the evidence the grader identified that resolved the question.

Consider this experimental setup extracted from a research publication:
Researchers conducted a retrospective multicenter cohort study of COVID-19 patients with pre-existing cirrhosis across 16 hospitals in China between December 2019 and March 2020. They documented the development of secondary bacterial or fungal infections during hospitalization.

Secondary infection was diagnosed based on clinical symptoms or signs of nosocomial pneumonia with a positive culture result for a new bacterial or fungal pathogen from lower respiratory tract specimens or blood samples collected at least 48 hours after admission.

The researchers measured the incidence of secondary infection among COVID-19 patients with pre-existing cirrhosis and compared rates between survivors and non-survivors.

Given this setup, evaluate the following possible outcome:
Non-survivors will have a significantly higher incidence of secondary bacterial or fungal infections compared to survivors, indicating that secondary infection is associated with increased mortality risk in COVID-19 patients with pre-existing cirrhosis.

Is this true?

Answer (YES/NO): NO